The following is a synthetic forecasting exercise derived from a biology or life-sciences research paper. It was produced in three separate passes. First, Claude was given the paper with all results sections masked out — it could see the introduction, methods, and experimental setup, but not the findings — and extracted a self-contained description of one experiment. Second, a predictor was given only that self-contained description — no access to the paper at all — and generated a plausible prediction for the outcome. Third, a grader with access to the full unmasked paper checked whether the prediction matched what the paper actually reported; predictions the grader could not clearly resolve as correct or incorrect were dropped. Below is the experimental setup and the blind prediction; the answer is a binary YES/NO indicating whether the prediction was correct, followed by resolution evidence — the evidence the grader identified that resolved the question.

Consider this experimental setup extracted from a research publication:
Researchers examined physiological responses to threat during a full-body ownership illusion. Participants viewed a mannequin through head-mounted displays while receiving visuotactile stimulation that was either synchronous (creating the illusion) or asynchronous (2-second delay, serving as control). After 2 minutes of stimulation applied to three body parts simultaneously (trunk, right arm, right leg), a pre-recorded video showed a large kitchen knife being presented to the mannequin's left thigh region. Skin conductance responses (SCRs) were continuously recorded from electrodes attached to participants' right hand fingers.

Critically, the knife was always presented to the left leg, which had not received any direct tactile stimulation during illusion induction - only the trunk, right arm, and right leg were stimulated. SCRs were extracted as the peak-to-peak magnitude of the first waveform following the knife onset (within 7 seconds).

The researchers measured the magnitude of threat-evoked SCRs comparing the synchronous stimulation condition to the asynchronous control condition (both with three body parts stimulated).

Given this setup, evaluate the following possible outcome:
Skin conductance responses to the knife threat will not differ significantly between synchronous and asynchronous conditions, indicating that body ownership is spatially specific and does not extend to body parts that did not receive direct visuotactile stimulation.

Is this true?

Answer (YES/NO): NO